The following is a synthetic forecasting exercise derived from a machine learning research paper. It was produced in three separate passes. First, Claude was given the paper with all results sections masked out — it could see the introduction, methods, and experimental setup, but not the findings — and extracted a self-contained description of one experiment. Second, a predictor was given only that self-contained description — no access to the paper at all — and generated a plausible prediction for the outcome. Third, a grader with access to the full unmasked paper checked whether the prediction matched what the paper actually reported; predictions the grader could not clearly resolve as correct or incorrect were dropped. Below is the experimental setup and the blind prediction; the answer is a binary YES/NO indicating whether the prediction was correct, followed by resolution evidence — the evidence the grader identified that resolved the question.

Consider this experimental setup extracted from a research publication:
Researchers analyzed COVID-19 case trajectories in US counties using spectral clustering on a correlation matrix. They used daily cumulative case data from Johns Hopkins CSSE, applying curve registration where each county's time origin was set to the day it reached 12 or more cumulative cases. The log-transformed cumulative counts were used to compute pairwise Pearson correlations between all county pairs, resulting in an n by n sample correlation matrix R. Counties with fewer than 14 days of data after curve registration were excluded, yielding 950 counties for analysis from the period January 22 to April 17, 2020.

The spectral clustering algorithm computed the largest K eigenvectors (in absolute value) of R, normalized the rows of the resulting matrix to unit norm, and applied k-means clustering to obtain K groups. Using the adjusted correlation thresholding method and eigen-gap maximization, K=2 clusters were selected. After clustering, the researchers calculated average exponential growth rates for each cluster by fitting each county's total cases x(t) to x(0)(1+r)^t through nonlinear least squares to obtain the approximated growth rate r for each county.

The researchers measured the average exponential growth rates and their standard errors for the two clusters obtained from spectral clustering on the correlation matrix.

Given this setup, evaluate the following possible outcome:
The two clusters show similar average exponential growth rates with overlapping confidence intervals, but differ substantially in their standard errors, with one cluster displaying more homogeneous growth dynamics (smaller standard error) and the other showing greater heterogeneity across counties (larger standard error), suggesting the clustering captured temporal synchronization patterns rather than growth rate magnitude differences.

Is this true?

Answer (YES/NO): NO